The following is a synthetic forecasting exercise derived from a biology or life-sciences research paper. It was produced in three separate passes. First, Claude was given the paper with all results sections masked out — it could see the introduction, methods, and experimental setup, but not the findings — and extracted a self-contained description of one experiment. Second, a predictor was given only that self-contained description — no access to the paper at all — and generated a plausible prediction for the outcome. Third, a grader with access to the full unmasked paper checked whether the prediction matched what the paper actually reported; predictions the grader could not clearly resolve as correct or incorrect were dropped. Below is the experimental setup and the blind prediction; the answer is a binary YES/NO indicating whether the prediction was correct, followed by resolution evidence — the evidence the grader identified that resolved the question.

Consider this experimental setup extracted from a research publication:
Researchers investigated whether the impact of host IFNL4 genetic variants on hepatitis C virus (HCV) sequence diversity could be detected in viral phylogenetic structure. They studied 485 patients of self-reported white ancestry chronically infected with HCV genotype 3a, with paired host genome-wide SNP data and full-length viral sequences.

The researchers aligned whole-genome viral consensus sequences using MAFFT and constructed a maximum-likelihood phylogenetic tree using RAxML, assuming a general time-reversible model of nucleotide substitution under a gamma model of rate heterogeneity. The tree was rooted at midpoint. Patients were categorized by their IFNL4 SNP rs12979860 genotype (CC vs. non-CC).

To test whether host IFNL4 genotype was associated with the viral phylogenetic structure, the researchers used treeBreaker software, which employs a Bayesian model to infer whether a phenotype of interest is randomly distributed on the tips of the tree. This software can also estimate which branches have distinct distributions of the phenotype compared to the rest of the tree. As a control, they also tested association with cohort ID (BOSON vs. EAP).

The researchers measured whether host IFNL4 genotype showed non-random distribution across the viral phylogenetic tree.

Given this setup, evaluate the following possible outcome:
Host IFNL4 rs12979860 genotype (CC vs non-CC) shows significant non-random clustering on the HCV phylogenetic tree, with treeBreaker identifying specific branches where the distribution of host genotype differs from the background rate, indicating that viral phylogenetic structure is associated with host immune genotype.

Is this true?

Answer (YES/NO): NO